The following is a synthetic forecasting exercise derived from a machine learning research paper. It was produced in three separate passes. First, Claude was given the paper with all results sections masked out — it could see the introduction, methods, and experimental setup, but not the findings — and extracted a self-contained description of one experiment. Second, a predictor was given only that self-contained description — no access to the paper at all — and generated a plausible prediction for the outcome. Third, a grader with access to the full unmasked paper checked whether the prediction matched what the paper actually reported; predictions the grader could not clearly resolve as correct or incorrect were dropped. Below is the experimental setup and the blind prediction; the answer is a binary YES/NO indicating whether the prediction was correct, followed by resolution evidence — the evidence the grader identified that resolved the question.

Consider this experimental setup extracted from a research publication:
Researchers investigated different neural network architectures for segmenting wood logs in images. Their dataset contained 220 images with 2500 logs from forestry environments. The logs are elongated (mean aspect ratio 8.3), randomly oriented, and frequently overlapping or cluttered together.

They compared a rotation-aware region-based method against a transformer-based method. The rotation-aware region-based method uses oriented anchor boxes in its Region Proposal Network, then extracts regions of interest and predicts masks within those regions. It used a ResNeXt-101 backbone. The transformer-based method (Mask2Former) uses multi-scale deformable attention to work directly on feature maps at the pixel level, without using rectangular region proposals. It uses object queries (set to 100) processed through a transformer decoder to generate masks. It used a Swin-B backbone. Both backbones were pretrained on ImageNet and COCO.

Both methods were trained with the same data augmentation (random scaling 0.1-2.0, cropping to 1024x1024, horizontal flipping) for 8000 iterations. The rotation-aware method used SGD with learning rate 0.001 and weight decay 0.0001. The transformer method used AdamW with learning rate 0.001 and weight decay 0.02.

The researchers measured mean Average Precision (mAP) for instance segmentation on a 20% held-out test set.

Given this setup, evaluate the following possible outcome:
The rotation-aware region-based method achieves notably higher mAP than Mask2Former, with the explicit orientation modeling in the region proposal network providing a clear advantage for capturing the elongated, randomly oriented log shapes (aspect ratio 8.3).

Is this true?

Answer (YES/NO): NO